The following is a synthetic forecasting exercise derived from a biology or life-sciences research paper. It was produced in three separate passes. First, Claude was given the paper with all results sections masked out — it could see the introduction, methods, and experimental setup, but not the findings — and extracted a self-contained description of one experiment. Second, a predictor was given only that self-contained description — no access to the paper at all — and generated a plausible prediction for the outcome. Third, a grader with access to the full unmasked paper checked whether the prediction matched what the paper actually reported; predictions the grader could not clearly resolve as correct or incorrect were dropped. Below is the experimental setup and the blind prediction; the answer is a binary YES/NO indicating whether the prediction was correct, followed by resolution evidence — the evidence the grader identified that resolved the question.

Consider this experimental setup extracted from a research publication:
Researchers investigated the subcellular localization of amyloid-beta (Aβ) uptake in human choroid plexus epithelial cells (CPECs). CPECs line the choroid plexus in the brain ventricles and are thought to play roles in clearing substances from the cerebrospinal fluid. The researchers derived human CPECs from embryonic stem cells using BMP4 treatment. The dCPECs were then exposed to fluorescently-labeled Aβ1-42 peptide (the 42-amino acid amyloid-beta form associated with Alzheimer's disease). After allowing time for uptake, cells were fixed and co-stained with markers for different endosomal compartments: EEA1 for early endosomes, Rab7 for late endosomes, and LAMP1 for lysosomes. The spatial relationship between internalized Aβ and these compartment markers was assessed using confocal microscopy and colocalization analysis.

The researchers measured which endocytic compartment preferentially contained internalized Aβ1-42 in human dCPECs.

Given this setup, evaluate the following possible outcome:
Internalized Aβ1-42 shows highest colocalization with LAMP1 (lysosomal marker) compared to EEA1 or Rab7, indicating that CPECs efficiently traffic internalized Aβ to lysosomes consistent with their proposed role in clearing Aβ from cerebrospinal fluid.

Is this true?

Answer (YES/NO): NO